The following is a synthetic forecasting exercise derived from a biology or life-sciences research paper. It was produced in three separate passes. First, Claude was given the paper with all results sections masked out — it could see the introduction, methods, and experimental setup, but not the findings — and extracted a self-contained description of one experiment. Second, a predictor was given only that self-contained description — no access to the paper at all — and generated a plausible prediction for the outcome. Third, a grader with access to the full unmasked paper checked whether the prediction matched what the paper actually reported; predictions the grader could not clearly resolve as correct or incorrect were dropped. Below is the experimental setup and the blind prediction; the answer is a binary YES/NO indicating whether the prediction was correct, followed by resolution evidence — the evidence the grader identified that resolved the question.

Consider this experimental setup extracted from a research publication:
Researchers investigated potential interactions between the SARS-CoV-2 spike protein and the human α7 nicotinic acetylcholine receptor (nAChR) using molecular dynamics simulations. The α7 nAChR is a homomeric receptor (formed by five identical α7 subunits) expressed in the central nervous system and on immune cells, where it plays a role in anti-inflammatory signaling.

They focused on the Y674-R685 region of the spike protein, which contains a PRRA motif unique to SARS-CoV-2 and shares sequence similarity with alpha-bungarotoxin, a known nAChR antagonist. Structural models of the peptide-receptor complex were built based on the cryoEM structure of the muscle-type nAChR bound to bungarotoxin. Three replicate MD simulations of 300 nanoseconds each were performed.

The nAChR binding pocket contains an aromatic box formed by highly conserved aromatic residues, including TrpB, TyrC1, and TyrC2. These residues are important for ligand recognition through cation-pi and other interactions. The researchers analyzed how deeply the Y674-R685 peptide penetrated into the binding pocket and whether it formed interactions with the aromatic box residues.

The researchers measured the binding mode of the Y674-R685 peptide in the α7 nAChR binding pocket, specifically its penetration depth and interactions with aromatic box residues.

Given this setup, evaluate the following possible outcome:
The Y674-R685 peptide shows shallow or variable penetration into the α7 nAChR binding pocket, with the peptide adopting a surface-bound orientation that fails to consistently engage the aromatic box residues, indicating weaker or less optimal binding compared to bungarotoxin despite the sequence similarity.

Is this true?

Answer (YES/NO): NO